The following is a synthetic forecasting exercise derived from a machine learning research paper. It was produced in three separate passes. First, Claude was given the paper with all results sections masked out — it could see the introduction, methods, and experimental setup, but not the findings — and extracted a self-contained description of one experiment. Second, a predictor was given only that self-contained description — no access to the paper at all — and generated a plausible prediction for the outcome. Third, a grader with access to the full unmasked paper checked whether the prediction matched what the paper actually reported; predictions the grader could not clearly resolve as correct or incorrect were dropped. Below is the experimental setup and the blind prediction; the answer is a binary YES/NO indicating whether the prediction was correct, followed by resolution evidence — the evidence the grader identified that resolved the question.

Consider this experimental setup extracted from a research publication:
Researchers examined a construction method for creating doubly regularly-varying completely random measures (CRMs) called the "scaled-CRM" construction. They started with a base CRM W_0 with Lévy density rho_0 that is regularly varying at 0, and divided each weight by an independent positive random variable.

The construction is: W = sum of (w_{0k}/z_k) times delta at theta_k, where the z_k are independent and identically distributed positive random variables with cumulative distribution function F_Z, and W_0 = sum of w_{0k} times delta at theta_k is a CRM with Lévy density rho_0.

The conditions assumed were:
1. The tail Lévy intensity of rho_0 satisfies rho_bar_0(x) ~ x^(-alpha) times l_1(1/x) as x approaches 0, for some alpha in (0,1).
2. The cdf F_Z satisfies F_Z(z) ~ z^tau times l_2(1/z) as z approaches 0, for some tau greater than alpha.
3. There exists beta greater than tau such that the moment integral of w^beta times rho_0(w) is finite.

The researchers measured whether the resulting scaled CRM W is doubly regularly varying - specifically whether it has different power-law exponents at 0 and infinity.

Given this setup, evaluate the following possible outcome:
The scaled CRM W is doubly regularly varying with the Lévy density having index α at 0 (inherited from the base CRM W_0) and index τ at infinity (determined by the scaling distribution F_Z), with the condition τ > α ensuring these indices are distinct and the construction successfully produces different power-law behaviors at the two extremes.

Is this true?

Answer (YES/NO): YES